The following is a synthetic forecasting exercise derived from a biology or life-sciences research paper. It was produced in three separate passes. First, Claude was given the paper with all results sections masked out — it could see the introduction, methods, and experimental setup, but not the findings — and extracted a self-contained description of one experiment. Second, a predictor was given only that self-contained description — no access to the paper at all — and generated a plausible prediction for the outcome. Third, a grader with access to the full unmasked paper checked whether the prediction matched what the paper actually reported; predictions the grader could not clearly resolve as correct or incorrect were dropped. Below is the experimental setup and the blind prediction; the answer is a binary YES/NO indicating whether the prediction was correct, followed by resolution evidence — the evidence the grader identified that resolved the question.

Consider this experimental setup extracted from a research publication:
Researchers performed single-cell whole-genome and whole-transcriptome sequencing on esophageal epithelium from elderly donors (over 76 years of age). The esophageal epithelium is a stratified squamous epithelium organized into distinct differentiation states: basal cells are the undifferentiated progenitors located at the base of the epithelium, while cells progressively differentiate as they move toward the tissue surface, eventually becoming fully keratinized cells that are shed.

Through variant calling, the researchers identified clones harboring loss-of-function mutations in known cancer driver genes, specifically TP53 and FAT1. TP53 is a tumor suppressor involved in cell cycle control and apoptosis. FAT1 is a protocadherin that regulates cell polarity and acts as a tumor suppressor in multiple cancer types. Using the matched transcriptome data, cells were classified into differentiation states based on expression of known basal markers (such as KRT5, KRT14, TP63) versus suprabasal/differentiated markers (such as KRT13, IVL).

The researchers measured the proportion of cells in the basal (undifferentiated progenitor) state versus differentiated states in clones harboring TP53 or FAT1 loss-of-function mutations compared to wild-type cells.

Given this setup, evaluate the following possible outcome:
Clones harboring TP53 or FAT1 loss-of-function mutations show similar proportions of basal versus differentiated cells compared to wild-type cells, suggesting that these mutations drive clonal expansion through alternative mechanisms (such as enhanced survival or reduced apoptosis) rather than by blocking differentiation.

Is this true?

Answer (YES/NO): NO